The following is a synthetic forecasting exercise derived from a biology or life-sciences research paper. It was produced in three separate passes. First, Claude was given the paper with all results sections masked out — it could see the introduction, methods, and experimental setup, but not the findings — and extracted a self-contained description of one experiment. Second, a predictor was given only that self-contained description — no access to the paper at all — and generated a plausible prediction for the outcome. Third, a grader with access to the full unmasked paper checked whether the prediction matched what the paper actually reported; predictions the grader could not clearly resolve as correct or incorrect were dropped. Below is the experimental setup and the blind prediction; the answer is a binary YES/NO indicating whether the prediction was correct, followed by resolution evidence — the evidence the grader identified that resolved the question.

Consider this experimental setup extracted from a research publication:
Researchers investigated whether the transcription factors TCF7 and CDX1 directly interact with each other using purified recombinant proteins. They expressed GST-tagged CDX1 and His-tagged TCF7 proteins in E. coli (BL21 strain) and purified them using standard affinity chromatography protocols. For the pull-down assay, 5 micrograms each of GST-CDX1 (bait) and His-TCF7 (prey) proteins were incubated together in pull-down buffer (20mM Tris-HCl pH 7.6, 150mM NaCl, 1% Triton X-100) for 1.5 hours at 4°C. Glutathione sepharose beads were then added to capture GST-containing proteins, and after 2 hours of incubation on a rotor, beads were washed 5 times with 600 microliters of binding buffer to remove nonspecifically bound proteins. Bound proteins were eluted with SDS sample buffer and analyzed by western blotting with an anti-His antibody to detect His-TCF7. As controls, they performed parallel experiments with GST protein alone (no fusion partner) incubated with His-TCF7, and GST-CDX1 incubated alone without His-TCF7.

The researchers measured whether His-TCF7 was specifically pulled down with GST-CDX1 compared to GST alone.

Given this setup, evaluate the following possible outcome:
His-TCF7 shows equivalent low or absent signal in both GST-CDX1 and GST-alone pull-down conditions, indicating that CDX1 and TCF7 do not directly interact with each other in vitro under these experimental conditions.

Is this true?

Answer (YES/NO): NO